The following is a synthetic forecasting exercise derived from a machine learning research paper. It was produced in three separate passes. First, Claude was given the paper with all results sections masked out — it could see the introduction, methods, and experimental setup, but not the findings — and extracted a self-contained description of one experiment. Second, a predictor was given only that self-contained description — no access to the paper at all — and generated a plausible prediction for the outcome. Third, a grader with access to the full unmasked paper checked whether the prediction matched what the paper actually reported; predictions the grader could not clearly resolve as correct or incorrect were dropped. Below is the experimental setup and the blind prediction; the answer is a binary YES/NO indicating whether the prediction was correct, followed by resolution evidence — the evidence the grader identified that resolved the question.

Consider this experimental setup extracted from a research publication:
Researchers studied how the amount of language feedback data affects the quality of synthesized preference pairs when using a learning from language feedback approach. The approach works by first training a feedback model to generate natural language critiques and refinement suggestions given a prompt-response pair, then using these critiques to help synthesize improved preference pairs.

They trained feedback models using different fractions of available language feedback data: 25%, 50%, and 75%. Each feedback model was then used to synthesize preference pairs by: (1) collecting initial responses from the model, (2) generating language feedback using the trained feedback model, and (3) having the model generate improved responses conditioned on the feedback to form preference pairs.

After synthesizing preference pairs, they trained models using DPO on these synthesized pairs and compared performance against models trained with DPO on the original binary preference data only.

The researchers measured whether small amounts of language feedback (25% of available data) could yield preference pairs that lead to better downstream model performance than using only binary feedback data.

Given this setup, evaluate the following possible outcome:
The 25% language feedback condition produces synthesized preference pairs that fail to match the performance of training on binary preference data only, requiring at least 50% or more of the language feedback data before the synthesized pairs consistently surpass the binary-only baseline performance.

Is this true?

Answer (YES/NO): NO